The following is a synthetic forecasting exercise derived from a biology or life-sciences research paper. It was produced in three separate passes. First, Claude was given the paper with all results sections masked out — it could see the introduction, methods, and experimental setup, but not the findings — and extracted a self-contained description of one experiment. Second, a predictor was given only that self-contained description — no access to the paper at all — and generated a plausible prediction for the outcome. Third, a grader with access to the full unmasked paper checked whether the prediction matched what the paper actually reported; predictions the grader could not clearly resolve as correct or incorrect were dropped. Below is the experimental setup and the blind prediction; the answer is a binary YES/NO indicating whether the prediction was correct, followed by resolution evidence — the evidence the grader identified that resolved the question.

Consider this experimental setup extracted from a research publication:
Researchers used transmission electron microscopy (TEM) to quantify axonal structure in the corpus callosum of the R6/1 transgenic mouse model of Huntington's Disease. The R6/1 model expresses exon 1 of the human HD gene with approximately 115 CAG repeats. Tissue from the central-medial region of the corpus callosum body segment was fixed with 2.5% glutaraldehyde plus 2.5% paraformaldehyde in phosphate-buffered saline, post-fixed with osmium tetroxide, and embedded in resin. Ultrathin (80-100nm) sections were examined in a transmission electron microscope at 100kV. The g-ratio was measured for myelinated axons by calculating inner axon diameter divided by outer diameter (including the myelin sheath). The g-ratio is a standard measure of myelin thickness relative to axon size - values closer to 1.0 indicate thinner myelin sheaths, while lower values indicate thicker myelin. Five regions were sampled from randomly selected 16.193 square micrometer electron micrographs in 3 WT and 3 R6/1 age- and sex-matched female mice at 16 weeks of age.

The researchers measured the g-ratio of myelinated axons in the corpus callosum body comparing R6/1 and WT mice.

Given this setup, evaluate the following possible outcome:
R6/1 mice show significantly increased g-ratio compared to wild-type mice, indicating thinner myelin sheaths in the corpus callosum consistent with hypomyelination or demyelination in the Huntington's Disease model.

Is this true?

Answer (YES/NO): NO